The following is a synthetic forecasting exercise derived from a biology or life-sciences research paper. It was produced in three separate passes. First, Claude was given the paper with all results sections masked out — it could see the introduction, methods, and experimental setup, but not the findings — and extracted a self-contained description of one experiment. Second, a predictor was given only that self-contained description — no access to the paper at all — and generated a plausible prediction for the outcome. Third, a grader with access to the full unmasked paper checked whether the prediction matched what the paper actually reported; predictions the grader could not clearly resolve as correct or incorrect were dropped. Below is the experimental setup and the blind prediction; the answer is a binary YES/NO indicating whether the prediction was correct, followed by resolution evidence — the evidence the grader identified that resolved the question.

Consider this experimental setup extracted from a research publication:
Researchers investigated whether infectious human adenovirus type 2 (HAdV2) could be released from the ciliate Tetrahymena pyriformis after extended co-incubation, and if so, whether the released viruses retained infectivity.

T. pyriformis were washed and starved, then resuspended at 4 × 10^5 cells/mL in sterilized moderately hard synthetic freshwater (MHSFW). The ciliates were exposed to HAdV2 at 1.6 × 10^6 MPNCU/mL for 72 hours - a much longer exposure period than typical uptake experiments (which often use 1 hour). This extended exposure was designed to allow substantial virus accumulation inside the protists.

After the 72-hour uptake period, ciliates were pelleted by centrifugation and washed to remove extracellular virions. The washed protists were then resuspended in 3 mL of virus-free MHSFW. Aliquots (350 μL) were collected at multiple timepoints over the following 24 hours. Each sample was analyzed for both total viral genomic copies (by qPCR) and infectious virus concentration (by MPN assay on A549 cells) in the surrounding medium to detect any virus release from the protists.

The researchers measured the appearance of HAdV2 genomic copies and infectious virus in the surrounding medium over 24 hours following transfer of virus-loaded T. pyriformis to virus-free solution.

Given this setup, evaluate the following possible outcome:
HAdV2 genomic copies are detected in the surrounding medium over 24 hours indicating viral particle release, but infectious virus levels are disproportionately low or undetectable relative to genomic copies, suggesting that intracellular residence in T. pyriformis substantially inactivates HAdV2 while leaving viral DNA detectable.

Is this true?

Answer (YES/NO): NO